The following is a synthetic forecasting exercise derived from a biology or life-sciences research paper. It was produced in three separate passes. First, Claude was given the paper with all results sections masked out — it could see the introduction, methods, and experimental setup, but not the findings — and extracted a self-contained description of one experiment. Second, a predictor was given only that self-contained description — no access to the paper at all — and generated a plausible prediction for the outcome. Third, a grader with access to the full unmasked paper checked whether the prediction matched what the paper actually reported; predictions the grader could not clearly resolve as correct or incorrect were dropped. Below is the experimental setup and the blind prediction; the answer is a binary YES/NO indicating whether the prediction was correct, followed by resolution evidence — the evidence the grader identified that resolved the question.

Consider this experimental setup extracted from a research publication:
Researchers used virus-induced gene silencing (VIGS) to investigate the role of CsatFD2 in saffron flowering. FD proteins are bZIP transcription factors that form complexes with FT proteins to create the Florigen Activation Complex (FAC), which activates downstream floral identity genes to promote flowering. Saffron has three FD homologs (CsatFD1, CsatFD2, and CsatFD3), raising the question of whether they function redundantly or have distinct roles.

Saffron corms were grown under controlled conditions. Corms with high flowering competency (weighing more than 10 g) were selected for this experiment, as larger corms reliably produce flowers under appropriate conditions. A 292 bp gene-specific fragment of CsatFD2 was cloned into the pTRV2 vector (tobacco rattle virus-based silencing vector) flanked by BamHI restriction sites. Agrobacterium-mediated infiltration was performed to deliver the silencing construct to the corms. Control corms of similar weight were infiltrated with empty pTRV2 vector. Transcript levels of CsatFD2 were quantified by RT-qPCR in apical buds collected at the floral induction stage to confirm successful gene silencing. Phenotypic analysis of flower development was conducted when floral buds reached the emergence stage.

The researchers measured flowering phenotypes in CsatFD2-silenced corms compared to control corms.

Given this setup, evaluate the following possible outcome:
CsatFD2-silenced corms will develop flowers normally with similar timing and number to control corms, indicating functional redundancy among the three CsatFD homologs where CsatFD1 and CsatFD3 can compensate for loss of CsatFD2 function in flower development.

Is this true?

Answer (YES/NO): NO